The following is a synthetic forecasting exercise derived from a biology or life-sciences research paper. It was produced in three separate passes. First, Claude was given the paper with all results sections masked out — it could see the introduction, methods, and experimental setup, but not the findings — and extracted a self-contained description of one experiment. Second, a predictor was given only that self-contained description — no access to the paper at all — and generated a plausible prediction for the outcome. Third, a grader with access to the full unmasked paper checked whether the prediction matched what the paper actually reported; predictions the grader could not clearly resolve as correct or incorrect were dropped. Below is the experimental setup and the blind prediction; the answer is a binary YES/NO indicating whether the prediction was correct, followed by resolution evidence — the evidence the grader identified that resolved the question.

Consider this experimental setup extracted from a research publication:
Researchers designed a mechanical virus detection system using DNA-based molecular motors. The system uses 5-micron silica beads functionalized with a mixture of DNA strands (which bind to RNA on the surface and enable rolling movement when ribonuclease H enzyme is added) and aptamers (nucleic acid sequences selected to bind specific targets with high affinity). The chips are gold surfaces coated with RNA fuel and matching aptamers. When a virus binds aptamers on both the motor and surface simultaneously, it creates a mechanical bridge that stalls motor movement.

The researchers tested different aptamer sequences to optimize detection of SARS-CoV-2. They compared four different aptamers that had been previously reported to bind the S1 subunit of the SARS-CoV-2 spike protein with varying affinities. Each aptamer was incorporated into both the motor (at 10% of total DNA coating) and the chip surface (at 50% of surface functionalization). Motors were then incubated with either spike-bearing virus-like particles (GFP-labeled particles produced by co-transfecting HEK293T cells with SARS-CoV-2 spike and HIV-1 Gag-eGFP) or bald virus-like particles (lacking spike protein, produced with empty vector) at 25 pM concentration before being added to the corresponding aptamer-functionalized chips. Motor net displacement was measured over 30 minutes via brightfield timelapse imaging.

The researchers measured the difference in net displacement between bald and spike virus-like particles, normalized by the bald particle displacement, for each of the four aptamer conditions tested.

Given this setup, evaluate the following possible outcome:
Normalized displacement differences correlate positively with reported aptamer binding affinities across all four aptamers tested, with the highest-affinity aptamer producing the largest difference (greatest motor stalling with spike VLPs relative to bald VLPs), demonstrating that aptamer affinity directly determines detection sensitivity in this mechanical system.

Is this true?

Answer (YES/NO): NO